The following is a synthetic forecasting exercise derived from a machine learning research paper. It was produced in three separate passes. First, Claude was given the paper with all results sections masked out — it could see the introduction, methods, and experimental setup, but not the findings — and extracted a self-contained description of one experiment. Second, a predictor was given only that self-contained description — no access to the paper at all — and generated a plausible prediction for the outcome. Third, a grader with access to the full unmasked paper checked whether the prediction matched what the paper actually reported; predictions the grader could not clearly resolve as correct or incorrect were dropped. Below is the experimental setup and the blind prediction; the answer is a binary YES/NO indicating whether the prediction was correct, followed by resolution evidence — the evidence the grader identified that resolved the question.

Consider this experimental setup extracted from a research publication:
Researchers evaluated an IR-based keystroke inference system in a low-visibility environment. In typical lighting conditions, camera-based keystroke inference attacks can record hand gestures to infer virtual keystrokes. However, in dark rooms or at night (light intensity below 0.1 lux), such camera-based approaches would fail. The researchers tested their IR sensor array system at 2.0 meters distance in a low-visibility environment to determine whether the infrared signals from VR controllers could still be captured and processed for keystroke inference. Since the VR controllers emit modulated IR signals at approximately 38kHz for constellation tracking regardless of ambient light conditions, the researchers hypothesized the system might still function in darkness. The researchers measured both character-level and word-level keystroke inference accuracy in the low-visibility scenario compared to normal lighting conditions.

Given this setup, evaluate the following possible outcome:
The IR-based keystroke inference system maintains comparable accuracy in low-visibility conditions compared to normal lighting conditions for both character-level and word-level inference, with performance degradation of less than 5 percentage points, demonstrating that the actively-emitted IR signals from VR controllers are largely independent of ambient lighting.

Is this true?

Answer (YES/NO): YES